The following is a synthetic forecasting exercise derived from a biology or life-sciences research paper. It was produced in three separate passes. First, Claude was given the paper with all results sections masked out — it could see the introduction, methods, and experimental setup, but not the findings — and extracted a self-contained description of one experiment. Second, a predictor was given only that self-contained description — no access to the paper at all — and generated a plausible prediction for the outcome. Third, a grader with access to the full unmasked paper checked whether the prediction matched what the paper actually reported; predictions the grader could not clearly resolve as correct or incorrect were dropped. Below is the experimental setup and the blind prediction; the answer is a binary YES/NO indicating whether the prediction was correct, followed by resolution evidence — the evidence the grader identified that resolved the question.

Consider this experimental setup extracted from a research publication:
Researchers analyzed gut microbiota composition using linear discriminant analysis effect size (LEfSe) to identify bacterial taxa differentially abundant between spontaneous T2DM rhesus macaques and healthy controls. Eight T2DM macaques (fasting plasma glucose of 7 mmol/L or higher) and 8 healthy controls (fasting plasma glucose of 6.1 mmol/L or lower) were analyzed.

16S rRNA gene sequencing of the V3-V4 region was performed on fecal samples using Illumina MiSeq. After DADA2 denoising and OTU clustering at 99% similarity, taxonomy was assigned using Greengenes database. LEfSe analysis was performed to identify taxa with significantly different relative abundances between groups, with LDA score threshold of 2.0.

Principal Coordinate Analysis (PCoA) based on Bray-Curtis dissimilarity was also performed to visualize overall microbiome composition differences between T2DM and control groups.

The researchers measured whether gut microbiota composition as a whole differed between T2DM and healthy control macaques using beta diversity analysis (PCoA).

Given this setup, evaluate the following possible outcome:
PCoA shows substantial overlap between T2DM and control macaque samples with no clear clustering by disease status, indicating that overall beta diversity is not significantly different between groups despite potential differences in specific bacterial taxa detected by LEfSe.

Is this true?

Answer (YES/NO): NO